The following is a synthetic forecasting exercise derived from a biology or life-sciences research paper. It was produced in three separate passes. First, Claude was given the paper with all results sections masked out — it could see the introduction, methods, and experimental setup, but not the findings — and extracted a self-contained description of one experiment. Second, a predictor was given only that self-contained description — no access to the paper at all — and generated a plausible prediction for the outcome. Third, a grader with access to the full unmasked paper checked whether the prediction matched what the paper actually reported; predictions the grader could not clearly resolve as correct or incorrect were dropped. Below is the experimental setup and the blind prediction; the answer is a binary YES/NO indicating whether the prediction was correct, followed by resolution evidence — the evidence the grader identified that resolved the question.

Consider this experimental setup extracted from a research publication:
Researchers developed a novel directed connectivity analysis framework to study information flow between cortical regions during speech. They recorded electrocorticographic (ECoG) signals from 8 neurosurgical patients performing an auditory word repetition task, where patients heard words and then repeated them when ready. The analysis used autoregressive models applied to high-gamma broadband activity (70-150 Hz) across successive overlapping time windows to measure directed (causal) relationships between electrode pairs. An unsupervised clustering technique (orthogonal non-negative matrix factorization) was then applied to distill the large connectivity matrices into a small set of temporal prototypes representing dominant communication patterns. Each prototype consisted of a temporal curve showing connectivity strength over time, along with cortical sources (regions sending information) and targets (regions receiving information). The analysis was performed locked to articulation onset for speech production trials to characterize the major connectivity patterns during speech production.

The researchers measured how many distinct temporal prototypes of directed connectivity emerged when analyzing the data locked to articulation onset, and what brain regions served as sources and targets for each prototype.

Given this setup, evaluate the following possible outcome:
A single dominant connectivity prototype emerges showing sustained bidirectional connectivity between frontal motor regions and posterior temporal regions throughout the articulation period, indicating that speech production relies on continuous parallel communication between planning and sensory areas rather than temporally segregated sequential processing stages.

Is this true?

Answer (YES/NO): NO